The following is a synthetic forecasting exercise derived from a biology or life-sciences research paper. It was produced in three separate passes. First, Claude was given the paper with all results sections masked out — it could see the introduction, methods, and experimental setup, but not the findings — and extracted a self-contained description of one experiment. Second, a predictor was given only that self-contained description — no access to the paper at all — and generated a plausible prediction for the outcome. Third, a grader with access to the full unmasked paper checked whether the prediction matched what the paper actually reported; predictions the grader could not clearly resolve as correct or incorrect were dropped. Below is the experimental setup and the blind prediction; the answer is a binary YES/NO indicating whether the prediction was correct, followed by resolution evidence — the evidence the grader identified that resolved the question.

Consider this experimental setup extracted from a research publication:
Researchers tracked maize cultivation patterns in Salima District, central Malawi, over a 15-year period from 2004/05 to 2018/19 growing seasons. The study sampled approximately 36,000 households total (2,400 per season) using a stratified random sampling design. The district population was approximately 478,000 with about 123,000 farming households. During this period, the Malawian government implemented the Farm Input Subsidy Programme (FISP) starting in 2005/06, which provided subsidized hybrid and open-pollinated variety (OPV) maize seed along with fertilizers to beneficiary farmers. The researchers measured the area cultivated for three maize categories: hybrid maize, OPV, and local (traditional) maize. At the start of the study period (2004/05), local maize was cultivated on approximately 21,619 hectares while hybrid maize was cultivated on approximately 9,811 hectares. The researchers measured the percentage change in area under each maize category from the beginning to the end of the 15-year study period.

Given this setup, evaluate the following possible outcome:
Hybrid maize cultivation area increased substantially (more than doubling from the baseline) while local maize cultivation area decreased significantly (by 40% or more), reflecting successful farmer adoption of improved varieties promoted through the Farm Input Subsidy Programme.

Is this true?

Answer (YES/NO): NO